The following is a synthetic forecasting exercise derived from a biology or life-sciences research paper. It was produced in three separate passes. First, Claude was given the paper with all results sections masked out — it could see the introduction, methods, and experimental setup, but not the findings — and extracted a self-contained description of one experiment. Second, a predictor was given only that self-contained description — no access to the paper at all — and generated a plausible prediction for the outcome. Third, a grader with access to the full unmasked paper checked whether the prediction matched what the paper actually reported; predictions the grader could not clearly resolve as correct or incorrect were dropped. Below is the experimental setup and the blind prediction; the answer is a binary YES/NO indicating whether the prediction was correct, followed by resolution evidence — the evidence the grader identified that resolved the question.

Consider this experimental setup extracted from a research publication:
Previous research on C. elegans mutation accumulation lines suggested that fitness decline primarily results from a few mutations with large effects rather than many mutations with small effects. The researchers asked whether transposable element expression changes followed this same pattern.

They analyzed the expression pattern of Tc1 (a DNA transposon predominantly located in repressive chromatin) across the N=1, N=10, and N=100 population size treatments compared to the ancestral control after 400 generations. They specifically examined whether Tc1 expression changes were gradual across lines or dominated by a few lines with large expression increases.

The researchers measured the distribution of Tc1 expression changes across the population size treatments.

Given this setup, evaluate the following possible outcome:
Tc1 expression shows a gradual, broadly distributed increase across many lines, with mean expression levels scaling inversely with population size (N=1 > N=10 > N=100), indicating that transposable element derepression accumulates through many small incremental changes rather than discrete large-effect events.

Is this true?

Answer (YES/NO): NO